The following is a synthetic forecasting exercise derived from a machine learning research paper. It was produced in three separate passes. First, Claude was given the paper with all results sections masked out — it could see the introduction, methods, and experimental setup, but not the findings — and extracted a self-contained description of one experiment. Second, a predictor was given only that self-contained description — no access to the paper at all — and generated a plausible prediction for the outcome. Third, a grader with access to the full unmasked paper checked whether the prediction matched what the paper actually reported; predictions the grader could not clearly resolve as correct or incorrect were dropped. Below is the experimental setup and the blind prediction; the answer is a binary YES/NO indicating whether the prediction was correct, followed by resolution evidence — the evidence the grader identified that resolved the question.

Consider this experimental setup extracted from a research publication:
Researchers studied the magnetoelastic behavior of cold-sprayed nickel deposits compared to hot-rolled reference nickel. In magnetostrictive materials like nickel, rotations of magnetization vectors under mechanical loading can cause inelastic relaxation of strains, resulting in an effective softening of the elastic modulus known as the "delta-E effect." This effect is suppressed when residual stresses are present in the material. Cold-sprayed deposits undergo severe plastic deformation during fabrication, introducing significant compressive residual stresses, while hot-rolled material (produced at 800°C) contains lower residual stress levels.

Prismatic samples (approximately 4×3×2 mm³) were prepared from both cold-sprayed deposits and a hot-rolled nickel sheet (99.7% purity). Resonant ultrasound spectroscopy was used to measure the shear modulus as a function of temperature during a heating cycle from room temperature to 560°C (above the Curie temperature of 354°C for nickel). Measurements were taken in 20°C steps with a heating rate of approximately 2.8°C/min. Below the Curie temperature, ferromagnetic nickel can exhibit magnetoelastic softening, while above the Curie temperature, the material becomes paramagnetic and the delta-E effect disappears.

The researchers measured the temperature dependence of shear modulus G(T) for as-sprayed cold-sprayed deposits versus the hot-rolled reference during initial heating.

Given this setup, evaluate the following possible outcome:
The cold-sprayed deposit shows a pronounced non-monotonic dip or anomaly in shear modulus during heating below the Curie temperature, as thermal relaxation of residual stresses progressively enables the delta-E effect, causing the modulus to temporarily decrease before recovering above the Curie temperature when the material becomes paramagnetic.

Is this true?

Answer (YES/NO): NO